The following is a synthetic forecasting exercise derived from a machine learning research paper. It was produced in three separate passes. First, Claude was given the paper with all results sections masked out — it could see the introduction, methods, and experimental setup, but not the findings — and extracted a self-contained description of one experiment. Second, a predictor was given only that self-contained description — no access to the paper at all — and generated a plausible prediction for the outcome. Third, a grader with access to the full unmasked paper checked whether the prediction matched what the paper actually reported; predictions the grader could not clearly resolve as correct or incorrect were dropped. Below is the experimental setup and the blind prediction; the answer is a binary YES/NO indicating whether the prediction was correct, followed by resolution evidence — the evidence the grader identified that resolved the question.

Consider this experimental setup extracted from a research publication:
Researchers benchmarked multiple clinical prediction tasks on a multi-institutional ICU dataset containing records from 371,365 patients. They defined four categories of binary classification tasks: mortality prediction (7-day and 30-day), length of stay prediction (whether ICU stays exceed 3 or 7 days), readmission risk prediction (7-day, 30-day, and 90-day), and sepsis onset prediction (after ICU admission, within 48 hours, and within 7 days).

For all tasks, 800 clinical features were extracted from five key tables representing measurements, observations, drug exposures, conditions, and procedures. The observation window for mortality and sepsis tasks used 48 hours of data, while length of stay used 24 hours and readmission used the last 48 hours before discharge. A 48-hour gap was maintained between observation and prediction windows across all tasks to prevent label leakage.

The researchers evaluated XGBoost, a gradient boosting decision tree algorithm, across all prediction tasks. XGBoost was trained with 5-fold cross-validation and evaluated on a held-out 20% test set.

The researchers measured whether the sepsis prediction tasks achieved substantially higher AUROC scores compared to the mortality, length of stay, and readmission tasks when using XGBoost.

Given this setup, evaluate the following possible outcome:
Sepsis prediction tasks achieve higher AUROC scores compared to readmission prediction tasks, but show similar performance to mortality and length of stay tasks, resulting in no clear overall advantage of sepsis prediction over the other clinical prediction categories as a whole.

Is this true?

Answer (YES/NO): NO